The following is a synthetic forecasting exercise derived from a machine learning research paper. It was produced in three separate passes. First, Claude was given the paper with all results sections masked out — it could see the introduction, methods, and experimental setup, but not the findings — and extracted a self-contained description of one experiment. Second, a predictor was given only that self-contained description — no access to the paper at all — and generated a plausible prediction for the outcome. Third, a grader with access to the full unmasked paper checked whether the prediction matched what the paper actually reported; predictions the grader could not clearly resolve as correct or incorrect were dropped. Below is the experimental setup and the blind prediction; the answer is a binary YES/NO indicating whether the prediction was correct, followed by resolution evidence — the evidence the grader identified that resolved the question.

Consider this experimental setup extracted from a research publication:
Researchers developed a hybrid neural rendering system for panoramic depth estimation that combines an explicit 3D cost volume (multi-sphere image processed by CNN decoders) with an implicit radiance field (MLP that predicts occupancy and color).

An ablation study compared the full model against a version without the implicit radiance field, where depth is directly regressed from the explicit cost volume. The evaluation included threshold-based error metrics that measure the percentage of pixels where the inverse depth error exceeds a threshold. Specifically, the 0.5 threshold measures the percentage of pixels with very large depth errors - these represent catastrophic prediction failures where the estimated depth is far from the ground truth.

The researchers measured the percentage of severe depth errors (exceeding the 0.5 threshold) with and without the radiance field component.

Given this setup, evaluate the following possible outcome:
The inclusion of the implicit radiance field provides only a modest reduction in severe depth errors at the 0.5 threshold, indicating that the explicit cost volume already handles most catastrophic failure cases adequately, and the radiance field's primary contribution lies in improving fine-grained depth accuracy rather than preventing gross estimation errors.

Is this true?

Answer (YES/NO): NO